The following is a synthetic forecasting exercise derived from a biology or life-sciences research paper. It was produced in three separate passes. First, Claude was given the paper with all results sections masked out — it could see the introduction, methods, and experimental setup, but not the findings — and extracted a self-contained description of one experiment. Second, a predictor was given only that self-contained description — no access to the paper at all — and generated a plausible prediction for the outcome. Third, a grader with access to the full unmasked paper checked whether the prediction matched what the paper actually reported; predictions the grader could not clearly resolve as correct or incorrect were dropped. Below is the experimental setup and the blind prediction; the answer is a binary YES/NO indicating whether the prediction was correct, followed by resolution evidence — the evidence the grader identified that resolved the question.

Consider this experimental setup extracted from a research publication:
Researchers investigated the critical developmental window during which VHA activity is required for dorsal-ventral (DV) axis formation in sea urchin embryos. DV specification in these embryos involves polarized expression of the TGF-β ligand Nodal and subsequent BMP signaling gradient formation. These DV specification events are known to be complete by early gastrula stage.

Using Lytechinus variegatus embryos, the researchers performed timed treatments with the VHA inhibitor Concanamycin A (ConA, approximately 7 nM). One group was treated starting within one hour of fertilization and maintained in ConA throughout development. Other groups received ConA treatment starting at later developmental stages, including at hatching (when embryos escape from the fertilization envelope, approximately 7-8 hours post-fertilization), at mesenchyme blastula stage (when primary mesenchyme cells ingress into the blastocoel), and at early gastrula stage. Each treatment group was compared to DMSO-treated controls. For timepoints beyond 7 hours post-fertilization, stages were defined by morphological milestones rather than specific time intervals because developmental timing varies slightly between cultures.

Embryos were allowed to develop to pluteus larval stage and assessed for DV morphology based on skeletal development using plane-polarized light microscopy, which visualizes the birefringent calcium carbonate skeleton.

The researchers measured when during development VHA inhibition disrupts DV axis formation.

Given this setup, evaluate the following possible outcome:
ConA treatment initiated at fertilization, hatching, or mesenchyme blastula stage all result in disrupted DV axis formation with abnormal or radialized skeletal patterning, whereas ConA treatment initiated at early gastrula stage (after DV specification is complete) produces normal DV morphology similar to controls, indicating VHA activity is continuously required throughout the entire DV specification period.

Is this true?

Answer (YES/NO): NO